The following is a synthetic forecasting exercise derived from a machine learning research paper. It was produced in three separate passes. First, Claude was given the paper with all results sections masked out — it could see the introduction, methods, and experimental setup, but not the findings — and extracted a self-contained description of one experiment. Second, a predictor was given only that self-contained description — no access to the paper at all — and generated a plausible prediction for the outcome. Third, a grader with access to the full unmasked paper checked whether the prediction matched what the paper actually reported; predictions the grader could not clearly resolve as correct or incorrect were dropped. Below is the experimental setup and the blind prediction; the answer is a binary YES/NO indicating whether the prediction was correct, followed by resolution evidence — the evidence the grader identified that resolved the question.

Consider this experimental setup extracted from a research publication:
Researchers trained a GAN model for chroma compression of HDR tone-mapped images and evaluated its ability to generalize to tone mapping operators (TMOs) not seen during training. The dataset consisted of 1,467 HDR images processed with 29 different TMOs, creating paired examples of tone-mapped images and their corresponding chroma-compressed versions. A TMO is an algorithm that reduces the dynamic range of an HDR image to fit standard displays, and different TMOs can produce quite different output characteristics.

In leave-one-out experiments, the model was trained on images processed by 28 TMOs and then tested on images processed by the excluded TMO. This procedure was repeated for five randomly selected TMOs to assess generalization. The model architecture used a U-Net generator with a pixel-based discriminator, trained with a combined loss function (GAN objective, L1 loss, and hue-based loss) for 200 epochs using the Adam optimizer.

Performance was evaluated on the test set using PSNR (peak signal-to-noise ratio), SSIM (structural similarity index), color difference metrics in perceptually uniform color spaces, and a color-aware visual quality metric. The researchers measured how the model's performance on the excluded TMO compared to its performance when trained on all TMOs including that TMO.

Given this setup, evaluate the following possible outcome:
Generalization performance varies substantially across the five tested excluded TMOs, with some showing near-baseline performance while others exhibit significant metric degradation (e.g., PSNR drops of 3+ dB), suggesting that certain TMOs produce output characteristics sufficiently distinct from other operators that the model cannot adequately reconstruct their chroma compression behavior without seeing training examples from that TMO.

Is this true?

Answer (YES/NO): NO